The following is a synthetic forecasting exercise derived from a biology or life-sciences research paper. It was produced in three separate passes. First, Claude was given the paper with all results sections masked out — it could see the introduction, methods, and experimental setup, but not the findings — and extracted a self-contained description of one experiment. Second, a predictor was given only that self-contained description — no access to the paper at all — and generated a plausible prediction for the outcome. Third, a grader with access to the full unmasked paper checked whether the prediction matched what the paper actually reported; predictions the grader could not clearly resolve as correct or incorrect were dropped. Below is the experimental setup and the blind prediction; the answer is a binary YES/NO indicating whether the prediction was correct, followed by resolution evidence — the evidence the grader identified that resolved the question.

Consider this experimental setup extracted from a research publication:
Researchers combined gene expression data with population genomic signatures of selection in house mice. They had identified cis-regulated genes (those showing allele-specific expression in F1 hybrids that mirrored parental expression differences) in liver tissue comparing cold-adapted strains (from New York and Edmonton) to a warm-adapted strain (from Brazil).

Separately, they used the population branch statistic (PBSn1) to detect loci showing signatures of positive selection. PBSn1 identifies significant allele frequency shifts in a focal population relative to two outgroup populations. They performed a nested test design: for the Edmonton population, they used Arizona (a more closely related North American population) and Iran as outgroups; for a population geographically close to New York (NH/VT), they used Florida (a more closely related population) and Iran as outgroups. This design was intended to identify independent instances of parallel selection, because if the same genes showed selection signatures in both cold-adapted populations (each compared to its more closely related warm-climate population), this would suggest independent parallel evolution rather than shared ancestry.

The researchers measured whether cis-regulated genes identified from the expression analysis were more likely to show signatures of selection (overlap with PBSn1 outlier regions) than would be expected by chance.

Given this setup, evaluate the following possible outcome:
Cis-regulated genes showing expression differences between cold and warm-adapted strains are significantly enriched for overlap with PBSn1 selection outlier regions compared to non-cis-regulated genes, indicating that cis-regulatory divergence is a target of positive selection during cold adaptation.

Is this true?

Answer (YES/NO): YES